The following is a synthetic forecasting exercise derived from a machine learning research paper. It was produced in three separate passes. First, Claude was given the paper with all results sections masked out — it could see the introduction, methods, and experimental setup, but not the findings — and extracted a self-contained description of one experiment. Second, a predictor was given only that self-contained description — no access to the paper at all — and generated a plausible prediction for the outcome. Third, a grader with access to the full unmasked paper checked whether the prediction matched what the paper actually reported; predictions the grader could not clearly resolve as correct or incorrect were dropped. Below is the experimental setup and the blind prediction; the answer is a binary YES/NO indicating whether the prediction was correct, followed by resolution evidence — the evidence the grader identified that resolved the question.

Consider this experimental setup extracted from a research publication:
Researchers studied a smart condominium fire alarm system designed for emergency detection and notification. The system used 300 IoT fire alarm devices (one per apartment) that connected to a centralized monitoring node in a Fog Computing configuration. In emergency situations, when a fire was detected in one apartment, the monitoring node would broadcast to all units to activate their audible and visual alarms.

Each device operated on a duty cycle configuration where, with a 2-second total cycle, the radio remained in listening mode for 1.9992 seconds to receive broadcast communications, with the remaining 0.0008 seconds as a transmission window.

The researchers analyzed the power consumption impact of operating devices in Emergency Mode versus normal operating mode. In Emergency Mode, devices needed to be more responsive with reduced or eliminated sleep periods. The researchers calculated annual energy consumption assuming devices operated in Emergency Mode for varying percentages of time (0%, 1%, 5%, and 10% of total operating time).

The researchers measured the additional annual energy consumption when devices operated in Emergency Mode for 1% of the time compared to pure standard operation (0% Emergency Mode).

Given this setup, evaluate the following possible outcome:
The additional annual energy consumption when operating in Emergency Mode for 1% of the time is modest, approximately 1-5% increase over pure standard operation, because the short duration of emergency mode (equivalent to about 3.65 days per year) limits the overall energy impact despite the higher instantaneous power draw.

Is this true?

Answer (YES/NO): YES